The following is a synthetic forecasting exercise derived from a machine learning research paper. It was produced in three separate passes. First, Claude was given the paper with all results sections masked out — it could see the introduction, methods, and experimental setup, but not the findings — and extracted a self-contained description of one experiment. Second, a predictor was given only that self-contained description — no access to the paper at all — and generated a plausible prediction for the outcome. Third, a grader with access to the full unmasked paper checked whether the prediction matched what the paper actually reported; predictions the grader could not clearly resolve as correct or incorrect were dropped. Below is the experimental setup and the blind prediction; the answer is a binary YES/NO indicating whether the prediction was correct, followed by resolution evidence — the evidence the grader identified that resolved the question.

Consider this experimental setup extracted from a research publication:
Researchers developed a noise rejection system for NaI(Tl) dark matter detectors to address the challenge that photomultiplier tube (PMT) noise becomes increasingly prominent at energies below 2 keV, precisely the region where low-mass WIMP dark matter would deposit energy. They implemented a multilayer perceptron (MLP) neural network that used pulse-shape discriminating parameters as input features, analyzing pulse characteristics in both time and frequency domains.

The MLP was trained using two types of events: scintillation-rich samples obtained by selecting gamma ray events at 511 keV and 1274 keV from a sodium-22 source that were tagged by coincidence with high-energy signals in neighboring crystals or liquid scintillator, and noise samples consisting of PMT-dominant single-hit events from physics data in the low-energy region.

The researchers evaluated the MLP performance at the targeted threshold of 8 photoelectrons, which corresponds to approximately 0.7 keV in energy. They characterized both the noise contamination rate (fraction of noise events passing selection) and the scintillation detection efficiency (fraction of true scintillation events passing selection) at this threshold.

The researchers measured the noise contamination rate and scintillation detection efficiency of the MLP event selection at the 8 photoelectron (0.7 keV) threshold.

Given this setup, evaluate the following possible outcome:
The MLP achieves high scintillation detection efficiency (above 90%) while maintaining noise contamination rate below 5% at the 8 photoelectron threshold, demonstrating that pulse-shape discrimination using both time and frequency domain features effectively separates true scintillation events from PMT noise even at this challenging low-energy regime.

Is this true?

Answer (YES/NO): NO